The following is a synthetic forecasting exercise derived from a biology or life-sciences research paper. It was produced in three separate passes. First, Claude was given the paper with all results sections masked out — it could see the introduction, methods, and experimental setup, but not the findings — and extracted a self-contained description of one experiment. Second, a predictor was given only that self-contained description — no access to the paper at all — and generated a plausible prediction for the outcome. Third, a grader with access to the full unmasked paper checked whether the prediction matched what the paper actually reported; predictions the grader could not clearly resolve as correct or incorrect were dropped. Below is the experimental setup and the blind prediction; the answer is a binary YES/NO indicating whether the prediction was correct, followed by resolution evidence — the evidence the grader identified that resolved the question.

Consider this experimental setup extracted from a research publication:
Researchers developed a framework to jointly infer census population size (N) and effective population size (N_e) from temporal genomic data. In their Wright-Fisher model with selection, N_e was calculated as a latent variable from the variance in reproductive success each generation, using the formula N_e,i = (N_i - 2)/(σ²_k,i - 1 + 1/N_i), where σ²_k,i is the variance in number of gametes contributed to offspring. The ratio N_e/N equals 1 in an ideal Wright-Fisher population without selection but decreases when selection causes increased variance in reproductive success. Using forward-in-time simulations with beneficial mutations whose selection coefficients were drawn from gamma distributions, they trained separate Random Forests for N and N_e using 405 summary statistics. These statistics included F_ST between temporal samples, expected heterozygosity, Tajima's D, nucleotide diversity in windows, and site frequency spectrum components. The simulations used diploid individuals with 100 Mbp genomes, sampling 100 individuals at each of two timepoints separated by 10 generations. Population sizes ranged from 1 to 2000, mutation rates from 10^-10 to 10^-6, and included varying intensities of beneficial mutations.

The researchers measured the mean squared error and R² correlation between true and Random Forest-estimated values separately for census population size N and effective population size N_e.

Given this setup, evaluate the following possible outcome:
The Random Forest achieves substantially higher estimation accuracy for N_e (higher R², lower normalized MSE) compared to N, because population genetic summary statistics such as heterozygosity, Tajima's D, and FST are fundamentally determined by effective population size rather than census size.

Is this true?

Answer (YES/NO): NO